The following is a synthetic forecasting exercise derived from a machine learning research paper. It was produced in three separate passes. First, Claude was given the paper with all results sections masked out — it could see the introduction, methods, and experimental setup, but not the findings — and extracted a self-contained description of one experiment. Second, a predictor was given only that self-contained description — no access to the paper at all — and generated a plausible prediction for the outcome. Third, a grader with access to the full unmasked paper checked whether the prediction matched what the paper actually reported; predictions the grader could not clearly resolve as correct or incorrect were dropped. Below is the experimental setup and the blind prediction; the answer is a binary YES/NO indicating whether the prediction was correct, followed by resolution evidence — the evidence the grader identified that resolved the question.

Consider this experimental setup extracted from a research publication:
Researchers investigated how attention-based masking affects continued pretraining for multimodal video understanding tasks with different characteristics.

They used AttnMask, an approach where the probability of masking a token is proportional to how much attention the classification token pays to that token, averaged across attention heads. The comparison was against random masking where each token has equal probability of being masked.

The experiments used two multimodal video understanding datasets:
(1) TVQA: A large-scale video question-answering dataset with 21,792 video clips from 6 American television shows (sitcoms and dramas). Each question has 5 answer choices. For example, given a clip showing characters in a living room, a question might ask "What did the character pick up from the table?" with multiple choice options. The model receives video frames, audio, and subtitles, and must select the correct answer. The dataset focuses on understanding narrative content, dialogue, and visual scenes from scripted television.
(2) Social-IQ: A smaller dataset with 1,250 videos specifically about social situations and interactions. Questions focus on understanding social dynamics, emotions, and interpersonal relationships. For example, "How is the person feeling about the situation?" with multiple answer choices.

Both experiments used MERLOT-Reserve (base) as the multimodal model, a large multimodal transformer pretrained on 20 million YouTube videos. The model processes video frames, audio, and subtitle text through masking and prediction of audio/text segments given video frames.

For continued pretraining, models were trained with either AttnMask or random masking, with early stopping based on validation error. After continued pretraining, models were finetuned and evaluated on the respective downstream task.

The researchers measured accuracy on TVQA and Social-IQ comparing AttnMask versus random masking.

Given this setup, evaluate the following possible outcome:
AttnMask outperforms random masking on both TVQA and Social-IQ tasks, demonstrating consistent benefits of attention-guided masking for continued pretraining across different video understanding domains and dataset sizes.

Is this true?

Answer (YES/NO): NO